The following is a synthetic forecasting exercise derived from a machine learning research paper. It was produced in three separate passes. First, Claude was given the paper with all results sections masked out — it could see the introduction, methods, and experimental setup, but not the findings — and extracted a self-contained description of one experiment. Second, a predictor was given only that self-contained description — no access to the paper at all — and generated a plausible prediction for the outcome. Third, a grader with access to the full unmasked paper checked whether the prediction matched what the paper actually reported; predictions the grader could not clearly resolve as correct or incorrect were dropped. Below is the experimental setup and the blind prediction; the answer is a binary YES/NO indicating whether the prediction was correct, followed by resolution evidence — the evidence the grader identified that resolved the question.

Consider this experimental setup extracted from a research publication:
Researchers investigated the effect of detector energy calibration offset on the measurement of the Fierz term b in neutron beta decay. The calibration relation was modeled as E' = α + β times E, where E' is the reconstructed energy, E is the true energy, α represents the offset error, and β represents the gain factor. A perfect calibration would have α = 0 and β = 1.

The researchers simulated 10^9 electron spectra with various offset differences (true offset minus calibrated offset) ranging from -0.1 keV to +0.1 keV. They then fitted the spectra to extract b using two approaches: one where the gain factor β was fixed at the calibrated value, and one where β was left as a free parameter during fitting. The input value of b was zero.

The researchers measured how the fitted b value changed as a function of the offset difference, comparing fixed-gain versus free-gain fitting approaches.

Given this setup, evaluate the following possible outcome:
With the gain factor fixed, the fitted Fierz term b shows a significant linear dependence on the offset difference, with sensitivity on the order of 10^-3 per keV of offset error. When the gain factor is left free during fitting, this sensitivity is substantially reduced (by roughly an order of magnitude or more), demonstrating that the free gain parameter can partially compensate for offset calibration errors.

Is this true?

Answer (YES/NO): NO